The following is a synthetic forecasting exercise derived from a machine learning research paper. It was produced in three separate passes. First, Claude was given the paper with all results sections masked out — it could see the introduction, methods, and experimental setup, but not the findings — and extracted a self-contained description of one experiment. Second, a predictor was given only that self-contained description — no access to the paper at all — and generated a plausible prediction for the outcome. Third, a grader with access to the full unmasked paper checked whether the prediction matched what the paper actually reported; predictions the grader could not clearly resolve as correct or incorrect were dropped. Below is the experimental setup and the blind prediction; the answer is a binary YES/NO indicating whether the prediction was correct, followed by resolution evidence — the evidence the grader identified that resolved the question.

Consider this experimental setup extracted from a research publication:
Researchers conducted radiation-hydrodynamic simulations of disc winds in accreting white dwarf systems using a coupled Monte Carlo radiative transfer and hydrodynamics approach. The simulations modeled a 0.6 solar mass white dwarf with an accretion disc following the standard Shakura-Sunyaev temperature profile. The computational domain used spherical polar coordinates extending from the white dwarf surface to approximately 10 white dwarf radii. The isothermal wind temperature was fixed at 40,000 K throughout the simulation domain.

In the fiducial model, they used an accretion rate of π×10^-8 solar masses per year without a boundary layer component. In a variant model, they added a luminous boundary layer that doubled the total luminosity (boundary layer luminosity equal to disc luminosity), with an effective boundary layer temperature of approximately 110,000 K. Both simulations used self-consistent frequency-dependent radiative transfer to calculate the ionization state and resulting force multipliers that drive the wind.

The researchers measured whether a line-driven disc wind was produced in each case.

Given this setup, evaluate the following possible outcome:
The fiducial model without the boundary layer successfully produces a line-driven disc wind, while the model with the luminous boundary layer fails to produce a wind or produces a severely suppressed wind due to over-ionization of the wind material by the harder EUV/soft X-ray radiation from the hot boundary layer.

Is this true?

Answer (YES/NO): YES